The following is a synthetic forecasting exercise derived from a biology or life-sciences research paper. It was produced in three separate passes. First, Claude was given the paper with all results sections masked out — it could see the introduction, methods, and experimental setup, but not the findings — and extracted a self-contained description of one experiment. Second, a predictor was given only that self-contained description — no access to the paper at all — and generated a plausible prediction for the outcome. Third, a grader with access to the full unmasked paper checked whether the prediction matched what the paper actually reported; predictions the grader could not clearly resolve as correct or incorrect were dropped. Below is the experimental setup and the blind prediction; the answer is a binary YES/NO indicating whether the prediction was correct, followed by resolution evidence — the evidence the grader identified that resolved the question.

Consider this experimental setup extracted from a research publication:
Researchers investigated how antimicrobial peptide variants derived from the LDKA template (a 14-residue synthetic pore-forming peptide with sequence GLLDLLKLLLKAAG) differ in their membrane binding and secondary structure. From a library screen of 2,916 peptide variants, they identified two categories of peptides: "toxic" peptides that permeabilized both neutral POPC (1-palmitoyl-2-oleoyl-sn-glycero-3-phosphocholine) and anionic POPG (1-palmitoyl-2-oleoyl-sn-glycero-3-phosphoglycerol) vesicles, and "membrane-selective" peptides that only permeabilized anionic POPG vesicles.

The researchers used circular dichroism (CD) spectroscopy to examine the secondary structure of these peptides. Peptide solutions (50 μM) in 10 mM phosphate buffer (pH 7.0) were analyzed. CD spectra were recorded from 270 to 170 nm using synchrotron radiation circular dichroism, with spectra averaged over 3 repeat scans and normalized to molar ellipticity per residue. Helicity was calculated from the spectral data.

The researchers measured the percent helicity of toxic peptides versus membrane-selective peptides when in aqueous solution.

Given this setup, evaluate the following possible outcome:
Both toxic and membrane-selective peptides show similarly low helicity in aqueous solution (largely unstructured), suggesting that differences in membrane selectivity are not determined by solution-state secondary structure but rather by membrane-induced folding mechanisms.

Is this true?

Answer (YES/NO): NO